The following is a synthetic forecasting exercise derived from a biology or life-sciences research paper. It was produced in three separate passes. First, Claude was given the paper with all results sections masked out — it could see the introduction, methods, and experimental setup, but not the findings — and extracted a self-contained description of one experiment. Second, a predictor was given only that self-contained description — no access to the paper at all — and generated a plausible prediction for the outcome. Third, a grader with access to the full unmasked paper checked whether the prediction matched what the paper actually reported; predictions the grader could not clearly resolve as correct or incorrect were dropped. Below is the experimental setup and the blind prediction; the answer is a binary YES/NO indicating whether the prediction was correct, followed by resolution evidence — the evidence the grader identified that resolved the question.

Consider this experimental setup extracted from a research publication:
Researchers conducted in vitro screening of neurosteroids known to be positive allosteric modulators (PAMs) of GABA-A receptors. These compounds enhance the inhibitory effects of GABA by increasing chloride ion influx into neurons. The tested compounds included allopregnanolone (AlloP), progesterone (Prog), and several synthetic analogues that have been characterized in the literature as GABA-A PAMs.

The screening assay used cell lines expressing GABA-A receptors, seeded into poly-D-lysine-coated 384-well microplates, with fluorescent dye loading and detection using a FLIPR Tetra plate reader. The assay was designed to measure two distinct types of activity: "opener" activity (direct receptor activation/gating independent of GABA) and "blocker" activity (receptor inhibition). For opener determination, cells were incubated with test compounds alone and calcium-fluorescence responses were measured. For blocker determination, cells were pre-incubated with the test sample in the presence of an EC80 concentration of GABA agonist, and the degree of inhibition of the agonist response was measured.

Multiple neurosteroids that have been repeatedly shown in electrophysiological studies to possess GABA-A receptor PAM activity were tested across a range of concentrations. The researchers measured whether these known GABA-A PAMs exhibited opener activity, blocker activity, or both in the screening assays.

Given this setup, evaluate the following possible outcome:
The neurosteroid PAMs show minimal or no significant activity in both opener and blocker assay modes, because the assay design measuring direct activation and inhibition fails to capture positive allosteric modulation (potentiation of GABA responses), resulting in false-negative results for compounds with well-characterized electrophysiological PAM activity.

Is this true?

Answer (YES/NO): NO